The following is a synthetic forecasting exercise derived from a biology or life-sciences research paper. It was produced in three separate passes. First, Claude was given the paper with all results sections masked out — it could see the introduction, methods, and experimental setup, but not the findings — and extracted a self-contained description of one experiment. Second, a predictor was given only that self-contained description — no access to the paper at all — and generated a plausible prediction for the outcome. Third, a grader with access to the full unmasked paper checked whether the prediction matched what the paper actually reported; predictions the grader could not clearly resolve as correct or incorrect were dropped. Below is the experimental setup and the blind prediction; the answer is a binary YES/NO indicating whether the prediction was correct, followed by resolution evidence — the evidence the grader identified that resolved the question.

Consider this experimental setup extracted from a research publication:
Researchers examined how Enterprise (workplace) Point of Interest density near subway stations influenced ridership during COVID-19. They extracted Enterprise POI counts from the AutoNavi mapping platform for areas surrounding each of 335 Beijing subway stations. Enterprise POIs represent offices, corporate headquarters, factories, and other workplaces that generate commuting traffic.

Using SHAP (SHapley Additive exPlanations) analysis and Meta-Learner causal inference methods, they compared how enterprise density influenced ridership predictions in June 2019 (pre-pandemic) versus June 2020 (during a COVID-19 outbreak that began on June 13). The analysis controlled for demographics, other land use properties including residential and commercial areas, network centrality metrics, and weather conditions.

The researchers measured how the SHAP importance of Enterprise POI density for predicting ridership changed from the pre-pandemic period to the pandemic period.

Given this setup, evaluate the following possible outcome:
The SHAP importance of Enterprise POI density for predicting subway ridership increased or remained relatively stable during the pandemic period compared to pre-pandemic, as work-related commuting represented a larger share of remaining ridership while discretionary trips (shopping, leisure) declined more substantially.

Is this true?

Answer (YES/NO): YES